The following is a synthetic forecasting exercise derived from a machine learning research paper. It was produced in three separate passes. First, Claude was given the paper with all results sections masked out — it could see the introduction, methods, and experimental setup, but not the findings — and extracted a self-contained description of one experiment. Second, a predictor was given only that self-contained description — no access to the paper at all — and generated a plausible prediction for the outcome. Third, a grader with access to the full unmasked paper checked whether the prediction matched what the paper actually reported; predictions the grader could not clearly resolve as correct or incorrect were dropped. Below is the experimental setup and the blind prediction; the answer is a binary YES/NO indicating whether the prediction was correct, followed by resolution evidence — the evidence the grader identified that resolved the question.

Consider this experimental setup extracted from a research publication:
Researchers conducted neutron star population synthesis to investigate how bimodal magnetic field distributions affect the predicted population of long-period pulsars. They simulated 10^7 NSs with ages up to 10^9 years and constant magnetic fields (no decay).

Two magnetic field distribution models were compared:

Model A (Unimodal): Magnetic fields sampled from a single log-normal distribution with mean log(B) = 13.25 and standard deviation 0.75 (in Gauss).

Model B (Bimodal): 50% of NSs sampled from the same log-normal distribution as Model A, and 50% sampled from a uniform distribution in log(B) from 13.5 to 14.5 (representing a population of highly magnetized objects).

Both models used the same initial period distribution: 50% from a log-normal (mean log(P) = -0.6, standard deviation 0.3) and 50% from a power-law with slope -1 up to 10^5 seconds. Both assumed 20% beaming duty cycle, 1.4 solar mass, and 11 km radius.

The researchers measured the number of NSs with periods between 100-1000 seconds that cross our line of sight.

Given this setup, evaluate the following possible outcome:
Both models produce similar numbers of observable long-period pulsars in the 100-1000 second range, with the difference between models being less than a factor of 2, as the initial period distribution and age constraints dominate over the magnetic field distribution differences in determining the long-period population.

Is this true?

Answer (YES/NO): YES